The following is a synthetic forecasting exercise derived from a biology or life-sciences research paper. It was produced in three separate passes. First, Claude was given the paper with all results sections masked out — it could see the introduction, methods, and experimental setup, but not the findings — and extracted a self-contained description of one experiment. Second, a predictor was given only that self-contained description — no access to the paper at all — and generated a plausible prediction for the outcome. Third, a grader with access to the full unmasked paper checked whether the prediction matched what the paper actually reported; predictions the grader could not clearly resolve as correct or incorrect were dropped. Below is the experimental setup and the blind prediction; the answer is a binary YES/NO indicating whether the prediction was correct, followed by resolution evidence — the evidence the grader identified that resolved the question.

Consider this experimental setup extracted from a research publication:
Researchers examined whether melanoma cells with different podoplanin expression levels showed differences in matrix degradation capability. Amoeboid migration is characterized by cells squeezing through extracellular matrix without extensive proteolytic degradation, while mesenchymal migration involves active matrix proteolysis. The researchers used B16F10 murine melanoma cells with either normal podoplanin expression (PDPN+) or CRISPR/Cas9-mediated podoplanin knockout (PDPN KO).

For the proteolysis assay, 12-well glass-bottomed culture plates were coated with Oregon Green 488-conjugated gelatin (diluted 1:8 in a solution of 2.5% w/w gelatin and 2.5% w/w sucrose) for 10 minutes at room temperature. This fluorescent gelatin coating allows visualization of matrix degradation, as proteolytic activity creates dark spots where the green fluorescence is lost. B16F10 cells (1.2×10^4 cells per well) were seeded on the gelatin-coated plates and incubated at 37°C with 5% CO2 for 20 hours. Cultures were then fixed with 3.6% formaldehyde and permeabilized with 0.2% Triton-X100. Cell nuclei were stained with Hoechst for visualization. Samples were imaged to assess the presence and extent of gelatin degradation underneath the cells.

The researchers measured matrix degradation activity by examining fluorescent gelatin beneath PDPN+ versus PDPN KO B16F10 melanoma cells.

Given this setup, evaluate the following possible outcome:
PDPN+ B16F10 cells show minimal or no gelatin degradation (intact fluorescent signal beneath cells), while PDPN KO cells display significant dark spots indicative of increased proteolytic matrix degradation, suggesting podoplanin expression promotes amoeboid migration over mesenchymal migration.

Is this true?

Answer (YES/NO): NO